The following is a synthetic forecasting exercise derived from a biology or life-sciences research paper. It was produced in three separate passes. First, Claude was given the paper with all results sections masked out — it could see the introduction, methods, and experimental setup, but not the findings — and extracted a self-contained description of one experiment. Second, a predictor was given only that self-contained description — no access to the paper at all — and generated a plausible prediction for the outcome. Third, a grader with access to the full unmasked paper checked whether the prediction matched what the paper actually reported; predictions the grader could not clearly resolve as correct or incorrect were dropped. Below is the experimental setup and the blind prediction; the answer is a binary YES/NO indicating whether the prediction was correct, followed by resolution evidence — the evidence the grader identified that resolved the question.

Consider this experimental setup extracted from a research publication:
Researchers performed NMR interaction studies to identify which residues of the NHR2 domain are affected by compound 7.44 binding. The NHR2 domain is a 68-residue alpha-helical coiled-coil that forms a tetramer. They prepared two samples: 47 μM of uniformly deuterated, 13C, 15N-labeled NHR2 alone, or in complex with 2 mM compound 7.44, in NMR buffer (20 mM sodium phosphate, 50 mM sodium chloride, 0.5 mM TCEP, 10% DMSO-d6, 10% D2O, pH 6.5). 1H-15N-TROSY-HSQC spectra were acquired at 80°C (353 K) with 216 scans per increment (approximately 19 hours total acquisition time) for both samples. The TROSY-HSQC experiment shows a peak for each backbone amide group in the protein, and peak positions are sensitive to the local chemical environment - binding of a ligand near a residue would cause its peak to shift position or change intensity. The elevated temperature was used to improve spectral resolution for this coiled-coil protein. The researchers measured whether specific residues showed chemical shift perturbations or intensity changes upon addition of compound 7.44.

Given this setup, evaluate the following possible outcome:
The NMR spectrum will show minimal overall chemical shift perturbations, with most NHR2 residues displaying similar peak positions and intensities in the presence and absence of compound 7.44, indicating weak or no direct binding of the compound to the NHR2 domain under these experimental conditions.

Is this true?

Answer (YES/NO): NO